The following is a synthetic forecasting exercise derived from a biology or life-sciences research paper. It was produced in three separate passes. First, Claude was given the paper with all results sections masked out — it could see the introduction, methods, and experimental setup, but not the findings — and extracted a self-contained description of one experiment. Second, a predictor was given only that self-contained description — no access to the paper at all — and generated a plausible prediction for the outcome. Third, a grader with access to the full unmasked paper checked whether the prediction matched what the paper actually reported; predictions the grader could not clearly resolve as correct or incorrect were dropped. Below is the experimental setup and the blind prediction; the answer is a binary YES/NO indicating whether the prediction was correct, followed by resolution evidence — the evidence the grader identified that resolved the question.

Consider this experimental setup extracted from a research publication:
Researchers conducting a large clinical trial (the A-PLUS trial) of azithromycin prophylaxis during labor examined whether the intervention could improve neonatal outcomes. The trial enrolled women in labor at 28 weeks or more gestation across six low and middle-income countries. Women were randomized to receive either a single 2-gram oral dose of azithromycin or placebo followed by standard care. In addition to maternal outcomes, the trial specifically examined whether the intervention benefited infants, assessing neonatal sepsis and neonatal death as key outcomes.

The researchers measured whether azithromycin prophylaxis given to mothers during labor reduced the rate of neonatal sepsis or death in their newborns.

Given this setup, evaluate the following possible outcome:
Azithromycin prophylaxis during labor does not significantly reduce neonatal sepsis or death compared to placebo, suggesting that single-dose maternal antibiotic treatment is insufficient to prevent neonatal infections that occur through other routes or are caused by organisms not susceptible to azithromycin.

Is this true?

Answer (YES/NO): YES